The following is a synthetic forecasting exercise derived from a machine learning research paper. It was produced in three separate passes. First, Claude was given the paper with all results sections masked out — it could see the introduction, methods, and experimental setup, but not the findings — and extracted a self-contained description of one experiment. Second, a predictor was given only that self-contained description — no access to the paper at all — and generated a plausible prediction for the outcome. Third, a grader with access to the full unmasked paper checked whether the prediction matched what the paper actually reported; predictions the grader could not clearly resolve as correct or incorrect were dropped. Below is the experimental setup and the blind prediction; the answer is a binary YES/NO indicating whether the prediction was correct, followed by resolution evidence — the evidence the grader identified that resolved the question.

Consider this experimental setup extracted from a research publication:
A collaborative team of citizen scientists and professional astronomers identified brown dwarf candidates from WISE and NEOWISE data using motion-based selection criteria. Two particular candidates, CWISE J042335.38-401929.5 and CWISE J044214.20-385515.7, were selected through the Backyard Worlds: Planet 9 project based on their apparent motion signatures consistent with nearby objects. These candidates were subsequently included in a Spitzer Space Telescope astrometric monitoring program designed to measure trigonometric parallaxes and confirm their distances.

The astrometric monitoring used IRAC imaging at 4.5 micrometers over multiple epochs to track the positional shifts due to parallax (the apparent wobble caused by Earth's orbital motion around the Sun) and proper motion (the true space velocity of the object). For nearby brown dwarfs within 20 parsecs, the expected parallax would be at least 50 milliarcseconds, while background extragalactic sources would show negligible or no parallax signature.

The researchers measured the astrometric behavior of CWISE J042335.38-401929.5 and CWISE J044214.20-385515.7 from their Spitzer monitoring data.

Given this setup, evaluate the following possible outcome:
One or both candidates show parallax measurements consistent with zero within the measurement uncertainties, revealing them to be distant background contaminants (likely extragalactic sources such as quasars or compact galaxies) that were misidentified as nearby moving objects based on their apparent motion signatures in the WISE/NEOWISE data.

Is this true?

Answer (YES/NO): YES